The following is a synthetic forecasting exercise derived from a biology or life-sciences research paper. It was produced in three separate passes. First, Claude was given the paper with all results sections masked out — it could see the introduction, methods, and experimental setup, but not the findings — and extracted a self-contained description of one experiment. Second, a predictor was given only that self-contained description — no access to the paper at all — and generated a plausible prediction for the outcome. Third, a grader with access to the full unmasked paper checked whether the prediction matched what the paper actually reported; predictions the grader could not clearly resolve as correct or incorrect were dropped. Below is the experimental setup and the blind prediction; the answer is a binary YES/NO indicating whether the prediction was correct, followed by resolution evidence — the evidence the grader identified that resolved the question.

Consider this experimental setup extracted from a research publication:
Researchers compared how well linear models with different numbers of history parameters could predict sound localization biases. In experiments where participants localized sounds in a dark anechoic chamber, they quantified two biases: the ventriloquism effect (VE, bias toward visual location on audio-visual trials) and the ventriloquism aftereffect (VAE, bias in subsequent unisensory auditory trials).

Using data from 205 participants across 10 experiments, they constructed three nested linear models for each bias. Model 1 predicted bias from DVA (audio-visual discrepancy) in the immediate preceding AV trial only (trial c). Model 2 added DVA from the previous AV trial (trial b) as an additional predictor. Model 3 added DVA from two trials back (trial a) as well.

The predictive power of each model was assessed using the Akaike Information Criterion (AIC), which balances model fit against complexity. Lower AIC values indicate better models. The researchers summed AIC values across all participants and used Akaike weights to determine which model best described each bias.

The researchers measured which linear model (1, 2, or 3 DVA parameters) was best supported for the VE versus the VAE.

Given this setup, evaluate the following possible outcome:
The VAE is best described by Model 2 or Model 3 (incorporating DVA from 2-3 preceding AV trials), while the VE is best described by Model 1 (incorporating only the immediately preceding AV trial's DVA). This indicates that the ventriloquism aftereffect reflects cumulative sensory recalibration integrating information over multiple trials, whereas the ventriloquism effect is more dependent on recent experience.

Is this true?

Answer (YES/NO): YES